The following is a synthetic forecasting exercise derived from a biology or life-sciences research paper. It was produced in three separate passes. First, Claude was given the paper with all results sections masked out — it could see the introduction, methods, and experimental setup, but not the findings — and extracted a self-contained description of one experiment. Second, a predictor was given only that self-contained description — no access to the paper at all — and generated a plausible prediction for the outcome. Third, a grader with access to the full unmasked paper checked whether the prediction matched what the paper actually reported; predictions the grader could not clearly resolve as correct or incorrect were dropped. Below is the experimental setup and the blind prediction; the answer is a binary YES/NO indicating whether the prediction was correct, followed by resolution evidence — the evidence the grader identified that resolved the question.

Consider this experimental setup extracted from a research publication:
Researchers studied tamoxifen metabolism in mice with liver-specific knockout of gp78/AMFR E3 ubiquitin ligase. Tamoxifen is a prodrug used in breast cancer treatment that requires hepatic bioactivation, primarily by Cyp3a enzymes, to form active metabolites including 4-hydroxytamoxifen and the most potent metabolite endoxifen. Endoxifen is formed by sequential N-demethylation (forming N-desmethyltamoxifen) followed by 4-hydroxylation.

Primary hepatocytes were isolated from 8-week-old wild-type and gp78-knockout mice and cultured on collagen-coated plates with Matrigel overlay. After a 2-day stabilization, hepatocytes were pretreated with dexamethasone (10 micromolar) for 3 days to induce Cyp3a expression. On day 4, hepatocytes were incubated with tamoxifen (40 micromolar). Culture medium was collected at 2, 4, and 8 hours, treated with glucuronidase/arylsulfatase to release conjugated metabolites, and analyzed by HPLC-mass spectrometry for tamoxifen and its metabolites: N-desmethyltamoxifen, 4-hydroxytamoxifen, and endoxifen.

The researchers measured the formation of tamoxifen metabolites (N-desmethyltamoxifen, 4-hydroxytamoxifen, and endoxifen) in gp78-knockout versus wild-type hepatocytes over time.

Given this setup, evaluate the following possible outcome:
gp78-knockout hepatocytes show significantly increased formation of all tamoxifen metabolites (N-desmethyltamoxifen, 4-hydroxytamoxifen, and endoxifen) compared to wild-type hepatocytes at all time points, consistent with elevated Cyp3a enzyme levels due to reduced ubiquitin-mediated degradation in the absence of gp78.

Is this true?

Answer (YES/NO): NO